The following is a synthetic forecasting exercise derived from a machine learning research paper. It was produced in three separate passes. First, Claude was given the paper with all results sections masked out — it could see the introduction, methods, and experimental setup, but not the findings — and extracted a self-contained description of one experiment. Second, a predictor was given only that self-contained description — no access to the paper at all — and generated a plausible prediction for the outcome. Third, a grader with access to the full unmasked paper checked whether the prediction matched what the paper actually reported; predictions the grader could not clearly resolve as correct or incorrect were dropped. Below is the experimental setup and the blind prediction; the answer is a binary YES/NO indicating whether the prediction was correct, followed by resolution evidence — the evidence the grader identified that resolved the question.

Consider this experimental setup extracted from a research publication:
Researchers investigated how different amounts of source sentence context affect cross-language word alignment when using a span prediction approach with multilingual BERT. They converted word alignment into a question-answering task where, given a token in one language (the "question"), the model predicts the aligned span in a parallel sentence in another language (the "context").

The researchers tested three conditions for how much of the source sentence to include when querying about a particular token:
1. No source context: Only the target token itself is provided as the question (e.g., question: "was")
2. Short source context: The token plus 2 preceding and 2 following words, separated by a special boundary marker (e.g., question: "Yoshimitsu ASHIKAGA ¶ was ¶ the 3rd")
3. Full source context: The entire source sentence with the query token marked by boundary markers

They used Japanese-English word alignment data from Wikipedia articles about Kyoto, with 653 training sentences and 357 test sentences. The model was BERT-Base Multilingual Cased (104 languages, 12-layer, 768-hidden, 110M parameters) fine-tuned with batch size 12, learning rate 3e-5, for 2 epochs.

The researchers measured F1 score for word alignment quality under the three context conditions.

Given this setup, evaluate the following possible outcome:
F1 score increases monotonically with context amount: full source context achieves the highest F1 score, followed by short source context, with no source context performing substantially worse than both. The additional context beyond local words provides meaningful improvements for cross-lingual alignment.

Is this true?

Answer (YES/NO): YES